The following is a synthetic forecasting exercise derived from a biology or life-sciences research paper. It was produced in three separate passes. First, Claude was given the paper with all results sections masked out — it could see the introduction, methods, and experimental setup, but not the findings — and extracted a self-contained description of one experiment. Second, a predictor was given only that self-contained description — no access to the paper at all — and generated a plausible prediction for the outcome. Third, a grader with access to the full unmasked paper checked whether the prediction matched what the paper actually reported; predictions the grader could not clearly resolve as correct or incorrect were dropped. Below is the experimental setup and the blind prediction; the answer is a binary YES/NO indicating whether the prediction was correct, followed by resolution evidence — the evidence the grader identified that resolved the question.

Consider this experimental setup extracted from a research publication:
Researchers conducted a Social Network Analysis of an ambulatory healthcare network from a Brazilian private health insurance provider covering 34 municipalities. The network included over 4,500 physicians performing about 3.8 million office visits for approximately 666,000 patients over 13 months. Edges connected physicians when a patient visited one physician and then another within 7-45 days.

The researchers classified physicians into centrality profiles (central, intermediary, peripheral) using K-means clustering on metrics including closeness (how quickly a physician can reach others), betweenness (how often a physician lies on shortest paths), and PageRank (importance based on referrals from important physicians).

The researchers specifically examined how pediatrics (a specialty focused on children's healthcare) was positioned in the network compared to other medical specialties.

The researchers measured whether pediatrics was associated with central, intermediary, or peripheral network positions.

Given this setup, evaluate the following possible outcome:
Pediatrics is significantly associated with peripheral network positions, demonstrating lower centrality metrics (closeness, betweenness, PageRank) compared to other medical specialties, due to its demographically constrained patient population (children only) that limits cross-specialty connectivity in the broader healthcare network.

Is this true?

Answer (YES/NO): YES